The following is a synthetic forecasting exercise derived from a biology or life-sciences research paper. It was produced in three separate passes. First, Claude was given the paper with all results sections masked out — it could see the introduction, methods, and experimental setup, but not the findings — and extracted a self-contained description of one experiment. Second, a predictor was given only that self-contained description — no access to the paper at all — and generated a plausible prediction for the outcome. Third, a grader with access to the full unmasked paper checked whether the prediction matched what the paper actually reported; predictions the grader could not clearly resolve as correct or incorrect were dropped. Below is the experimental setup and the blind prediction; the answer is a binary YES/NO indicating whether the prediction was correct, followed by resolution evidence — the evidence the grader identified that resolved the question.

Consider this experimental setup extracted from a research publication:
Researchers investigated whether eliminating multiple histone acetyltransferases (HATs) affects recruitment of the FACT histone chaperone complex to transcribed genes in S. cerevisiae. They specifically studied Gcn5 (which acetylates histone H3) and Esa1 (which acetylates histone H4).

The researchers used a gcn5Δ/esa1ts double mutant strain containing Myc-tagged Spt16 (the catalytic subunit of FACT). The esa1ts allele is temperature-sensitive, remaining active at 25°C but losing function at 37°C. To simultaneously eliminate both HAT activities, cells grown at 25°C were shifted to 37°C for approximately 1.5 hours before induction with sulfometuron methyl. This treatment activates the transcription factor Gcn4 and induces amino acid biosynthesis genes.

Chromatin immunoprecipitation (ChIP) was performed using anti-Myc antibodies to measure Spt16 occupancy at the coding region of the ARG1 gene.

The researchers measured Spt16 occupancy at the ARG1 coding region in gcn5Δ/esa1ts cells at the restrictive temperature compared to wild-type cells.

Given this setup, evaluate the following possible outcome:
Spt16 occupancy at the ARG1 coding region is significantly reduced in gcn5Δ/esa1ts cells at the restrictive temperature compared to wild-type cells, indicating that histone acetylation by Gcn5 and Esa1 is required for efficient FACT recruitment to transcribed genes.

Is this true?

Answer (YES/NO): NO